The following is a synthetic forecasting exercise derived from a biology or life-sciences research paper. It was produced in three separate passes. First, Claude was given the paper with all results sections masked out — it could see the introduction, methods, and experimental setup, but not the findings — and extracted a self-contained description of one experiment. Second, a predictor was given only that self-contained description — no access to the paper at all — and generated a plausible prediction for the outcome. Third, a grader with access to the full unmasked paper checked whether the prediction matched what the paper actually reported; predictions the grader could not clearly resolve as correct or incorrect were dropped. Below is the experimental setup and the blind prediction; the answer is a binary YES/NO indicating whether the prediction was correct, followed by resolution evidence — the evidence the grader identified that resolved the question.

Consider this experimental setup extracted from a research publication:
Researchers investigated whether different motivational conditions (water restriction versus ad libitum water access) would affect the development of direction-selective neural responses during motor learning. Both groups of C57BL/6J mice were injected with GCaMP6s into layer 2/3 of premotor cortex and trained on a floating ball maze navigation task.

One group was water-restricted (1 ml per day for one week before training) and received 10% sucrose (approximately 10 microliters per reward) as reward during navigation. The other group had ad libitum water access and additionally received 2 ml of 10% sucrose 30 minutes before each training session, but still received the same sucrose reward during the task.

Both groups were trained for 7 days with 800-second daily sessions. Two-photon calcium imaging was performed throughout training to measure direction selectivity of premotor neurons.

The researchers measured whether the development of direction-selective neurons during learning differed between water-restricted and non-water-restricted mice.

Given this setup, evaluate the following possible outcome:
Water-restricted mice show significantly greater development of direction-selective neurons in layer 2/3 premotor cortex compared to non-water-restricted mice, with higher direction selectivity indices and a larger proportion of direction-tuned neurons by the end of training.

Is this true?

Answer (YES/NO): NO